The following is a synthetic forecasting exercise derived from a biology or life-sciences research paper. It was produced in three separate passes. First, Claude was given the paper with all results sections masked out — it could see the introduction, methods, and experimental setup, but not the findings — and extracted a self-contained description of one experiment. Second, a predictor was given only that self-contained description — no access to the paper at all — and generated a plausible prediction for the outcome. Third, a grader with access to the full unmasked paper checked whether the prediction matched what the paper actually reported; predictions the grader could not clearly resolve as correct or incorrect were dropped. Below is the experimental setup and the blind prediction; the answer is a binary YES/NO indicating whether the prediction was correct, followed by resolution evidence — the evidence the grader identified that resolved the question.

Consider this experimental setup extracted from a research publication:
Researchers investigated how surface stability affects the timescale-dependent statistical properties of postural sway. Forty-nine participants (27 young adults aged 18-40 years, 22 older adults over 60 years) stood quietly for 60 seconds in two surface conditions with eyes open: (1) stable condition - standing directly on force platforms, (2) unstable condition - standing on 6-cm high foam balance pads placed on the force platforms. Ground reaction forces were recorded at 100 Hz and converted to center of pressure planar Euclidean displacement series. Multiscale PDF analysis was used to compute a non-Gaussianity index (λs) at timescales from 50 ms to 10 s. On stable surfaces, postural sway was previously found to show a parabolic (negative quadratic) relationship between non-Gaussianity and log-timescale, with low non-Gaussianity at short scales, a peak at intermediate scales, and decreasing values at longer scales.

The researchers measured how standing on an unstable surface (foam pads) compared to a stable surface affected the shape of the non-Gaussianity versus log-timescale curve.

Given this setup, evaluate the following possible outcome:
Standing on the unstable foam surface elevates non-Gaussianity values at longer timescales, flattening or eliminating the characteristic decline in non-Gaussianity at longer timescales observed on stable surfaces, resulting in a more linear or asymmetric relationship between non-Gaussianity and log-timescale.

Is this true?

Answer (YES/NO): NO